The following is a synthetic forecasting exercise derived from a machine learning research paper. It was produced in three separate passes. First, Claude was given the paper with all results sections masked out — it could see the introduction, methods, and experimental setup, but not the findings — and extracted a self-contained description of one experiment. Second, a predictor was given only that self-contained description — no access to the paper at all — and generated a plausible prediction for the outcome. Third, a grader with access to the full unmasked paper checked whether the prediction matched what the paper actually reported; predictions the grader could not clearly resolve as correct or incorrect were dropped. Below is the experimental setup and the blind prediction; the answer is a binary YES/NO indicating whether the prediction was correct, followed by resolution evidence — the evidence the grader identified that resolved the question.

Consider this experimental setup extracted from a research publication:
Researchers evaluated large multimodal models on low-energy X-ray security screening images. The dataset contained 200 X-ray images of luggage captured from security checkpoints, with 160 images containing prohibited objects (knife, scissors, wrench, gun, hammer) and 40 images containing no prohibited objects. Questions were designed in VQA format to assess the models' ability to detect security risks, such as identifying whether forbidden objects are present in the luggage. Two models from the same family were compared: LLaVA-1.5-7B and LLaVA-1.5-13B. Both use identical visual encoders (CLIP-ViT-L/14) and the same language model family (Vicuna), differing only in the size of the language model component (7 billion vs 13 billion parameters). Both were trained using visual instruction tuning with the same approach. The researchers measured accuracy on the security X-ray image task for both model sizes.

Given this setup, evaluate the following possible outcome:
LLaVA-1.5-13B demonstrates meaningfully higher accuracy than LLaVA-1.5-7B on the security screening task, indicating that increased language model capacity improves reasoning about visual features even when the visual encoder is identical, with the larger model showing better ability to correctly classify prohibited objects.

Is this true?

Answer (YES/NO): NO